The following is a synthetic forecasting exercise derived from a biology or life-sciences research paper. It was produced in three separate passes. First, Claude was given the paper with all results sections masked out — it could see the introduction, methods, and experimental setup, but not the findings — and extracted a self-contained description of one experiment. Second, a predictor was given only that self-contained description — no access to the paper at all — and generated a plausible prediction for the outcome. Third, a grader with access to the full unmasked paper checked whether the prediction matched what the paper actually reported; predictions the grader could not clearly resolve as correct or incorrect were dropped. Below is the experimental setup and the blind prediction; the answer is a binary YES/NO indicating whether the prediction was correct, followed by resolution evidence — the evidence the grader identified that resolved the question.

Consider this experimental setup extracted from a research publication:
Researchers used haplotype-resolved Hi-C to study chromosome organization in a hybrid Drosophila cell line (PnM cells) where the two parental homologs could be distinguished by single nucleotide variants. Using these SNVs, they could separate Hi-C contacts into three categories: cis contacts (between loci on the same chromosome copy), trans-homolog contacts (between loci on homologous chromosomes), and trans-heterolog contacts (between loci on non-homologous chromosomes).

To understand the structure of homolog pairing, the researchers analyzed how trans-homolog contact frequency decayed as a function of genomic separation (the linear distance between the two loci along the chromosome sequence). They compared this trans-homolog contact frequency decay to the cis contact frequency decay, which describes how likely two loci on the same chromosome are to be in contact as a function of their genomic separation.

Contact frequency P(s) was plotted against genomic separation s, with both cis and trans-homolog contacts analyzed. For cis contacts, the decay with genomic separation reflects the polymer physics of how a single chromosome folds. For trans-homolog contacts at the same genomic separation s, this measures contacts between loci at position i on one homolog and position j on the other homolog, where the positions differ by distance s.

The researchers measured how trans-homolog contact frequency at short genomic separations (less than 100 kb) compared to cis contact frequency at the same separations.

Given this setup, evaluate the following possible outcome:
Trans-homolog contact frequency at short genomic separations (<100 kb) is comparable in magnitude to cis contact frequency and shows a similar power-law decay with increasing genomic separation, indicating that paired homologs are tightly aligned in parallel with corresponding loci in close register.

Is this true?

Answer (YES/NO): NO